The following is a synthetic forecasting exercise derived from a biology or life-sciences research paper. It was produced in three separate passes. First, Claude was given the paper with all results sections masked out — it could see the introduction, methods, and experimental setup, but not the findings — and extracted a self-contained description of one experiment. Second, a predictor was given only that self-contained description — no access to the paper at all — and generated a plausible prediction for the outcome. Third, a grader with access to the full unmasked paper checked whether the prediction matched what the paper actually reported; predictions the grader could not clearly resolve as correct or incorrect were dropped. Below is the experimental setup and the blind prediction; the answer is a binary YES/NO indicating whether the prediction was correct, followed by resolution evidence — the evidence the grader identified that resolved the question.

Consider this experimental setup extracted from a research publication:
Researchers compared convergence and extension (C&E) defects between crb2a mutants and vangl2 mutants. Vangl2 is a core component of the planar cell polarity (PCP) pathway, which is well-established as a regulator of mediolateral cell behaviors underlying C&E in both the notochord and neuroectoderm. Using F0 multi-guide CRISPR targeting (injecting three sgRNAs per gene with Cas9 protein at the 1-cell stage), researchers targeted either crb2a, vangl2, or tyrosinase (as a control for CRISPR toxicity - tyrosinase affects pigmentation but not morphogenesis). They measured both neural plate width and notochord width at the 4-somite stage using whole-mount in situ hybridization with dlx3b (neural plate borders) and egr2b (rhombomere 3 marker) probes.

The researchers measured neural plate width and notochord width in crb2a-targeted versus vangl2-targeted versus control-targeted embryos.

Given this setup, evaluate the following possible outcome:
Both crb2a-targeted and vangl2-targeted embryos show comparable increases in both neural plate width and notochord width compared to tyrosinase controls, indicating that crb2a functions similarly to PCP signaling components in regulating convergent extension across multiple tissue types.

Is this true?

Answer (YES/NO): NO